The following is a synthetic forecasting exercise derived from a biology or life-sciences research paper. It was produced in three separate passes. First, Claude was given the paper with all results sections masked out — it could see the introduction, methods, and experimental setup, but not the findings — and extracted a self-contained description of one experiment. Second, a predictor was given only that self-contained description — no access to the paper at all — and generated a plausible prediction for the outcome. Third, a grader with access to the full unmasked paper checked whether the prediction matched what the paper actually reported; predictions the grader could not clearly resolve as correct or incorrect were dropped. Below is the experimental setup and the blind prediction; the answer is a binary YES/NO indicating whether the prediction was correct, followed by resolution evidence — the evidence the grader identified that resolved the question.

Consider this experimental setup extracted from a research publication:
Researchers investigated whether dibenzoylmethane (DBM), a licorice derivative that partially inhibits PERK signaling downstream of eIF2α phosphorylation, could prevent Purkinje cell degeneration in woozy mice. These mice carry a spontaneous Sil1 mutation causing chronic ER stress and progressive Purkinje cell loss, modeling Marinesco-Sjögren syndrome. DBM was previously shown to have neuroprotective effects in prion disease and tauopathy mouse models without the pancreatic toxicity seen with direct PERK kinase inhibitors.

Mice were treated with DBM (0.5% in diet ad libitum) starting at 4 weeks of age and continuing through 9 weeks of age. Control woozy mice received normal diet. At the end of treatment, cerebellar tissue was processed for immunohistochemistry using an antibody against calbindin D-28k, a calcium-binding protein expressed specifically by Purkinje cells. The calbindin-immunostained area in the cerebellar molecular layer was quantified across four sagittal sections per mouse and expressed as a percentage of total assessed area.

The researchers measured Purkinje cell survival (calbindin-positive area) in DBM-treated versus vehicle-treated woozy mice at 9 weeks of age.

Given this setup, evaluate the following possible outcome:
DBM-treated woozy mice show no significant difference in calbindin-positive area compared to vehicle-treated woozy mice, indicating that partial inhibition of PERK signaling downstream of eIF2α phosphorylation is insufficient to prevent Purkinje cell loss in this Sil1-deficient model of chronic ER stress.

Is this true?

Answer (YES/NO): YES